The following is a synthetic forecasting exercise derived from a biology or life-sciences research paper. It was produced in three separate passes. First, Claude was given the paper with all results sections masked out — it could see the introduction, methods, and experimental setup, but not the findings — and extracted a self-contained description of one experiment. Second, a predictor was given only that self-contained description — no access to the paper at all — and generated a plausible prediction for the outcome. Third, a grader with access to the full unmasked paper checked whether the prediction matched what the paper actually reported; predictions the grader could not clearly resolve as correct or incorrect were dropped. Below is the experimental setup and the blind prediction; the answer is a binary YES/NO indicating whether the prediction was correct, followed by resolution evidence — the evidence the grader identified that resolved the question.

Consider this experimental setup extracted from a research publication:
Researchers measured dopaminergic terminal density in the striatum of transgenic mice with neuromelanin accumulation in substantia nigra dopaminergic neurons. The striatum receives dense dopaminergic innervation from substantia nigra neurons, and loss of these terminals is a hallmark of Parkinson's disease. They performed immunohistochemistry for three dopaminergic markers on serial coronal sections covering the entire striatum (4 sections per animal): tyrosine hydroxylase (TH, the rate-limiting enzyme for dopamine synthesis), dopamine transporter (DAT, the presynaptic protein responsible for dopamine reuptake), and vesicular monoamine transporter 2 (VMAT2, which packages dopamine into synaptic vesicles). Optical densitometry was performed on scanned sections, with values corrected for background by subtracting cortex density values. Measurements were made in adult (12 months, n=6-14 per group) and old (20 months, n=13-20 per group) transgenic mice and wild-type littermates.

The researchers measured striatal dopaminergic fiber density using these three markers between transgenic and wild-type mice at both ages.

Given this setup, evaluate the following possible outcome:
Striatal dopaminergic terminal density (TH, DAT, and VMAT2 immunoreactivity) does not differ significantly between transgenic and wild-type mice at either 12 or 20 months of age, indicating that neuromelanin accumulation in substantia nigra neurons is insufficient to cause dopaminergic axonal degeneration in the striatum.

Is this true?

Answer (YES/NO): NO